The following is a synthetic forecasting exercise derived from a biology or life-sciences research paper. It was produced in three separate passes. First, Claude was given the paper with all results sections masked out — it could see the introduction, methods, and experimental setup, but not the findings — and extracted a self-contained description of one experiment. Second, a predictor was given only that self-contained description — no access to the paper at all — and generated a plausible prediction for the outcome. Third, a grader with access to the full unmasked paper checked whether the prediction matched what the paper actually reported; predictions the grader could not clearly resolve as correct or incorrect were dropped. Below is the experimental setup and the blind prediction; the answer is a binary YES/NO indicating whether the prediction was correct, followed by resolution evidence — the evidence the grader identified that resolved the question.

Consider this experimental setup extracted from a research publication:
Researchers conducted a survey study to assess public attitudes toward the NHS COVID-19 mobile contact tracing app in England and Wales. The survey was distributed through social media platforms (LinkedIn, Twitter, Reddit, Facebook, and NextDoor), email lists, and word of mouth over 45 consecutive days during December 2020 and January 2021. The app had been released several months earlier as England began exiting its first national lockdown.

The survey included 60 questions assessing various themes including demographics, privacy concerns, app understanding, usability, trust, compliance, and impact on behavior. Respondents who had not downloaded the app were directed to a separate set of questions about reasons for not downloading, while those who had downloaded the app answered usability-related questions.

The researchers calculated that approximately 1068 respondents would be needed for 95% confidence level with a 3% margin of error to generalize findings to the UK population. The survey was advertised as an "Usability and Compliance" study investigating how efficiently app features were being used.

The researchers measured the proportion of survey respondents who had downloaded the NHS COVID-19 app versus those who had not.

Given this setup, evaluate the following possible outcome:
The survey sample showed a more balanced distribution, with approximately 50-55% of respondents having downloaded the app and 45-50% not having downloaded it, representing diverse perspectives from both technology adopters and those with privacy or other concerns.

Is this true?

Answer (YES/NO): NO